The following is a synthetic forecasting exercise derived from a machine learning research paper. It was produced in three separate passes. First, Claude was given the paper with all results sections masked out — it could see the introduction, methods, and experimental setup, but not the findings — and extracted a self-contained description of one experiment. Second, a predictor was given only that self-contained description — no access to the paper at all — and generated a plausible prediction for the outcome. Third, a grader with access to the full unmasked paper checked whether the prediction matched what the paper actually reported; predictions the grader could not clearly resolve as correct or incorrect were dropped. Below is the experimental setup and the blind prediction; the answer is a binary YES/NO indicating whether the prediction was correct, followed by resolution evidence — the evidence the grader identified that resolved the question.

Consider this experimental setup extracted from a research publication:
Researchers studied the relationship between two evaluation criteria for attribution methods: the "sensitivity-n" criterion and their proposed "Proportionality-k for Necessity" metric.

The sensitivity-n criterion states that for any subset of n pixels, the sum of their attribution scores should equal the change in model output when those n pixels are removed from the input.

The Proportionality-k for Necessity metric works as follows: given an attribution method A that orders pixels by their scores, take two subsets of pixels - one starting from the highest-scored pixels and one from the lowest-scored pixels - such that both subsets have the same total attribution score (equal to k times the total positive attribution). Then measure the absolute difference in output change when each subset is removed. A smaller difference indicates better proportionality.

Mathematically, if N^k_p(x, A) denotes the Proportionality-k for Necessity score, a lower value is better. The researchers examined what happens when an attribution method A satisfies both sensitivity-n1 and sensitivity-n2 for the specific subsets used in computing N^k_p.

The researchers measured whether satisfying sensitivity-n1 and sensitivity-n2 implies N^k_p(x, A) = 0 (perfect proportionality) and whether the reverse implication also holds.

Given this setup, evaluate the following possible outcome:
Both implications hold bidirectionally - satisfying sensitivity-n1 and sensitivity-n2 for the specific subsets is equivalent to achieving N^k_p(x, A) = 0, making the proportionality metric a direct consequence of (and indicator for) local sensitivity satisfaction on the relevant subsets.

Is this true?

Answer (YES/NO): NO